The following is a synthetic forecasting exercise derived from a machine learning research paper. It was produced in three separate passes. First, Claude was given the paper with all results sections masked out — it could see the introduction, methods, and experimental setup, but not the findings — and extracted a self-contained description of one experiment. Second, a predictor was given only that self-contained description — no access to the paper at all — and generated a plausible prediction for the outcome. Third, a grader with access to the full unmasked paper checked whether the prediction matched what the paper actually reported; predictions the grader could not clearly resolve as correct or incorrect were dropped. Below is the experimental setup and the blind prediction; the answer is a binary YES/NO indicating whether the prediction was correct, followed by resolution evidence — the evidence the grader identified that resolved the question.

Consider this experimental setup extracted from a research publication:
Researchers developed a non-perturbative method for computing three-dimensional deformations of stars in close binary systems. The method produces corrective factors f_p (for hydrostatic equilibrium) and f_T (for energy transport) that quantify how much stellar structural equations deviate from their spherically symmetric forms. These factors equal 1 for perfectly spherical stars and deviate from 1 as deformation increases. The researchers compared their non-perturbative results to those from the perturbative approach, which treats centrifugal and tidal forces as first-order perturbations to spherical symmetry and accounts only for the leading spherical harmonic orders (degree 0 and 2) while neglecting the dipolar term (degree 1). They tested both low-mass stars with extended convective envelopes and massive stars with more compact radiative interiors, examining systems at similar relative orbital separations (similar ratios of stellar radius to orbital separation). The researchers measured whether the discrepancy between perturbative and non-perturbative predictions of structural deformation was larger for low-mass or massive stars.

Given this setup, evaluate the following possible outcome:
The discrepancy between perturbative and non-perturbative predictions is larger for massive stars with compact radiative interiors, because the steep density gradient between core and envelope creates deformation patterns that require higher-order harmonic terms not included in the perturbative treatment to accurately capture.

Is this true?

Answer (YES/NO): NO